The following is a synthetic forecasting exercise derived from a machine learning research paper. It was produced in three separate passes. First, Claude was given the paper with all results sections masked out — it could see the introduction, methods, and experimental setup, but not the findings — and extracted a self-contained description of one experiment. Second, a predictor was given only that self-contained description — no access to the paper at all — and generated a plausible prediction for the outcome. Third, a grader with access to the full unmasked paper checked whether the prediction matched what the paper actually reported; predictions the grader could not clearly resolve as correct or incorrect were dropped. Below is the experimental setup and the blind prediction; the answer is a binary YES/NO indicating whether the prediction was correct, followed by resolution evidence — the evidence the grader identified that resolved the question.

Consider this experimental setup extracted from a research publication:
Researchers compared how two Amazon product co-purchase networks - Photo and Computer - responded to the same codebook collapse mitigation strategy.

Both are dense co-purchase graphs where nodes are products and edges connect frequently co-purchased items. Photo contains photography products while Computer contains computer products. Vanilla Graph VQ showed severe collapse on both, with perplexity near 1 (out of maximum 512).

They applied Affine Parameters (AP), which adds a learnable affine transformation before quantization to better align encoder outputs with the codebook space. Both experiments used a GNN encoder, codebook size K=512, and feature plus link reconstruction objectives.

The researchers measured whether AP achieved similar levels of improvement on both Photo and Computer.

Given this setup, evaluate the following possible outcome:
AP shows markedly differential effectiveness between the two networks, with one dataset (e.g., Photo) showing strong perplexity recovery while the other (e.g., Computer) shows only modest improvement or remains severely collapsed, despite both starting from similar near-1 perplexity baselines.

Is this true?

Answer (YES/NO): NO